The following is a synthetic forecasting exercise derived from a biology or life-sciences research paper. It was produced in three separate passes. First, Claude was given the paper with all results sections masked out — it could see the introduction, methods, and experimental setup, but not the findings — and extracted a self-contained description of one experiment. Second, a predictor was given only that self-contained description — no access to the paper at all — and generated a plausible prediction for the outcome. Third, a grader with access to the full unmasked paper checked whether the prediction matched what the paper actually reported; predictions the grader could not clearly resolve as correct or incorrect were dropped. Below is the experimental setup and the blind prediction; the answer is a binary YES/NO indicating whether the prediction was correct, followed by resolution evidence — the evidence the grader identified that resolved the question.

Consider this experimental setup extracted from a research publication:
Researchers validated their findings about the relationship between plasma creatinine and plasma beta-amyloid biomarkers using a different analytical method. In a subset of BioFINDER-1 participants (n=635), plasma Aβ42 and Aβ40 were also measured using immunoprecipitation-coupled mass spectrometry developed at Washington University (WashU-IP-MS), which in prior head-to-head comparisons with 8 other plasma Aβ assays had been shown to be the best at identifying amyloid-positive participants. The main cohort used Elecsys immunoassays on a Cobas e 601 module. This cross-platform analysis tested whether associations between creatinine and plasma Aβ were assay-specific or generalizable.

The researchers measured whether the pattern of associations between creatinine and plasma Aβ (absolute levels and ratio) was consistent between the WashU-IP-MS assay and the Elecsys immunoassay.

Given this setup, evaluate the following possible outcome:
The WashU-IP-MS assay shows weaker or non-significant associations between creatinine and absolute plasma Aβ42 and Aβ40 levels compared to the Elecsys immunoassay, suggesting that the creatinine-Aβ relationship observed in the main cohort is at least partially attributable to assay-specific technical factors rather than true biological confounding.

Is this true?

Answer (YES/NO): NO